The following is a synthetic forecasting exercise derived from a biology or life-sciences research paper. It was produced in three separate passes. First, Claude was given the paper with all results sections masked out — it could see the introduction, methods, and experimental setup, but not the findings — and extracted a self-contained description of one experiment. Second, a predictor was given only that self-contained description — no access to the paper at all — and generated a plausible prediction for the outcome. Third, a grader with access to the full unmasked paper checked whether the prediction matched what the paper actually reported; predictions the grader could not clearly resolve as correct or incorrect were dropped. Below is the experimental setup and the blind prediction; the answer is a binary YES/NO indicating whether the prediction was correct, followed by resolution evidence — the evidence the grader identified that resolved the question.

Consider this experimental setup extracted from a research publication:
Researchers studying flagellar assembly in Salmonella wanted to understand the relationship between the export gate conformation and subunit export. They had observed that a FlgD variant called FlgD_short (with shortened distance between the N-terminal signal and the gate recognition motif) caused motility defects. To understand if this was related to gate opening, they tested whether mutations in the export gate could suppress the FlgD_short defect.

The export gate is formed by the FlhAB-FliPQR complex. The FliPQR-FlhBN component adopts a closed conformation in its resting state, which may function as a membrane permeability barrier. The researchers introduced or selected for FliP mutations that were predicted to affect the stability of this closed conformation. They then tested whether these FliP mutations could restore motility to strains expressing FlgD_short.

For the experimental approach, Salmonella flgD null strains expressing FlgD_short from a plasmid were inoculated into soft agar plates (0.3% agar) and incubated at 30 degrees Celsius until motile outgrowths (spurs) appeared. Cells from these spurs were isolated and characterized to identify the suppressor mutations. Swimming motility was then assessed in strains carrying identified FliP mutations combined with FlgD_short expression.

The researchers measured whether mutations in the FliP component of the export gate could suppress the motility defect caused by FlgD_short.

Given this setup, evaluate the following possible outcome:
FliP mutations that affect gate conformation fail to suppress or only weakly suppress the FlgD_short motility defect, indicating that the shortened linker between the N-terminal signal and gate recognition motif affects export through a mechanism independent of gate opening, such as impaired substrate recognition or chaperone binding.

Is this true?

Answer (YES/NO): NO